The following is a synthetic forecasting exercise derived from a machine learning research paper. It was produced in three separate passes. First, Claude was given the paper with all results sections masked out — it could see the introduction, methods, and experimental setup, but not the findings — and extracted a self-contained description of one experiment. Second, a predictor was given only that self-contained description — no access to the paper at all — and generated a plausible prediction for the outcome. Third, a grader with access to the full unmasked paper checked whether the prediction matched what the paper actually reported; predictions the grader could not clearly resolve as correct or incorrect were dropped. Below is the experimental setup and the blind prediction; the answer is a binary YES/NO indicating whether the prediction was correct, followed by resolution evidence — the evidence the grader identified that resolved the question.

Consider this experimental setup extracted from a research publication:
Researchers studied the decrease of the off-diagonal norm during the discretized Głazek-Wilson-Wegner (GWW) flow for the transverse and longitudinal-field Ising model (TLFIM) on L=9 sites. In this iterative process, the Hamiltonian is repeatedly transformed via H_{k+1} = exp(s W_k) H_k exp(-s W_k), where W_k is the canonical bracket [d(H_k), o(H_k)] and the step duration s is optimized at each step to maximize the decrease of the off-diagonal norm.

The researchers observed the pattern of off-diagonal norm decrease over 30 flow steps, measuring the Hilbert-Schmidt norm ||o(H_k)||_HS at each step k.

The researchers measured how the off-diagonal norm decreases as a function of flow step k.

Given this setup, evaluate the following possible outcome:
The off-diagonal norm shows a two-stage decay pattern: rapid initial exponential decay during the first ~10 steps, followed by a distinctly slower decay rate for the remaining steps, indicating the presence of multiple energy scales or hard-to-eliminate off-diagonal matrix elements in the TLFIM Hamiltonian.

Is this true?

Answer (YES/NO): NO